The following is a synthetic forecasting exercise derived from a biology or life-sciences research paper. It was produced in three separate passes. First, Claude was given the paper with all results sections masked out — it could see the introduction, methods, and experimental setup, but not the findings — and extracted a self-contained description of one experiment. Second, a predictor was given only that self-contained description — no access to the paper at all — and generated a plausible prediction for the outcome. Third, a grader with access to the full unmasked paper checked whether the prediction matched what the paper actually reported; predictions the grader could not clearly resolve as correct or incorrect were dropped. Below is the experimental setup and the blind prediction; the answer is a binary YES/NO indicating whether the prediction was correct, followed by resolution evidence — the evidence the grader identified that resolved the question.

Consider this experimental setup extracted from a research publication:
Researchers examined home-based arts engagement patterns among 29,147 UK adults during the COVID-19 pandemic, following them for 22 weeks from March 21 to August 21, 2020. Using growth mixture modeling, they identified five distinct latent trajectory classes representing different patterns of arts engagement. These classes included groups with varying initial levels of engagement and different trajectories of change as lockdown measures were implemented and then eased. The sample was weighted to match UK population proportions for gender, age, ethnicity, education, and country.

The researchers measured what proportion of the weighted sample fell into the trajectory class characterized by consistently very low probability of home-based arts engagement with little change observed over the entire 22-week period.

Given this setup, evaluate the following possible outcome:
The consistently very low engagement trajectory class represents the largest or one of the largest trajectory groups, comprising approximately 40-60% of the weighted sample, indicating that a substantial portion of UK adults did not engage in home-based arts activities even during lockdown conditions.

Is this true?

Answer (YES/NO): YES